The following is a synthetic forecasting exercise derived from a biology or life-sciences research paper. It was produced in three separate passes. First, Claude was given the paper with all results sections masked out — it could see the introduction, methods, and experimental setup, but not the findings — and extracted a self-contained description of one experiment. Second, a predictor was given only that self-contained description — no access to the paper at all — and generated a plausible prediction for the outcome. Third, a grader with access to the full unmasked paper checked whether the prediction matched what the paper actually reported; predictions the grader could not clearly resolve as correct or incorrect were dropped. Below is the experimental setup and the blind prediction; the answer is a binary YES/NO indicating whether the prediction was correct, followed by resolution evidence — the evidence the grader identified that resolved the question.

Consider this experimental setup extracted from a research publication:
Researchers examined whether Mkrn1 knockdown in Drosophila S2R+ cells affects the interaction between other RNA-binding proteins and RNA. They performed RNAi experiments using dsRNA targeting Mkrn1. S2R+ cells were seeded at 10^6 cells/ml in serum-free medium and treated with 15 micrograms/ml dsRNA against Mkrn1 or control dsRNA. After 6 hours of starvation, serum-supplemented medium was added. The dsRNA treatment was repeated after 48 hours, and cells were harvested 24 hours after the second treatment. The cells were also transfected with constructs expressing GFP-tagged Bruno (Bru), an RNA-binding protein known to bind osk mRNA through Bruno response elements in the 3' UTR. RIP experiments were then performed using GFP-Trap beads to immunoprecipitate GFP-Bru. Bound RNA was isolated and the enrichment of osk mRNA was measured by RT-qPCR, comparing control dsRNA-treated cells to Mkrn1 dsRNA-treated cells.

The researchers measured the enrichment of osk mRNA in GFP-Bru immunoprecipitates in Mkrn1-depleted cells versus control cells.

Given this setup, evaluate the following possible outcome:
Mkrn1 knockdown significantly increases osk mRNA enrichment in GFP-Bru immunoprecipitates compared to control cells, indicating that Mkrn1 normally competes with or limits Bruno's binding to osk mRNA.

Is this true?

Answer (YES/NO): YES